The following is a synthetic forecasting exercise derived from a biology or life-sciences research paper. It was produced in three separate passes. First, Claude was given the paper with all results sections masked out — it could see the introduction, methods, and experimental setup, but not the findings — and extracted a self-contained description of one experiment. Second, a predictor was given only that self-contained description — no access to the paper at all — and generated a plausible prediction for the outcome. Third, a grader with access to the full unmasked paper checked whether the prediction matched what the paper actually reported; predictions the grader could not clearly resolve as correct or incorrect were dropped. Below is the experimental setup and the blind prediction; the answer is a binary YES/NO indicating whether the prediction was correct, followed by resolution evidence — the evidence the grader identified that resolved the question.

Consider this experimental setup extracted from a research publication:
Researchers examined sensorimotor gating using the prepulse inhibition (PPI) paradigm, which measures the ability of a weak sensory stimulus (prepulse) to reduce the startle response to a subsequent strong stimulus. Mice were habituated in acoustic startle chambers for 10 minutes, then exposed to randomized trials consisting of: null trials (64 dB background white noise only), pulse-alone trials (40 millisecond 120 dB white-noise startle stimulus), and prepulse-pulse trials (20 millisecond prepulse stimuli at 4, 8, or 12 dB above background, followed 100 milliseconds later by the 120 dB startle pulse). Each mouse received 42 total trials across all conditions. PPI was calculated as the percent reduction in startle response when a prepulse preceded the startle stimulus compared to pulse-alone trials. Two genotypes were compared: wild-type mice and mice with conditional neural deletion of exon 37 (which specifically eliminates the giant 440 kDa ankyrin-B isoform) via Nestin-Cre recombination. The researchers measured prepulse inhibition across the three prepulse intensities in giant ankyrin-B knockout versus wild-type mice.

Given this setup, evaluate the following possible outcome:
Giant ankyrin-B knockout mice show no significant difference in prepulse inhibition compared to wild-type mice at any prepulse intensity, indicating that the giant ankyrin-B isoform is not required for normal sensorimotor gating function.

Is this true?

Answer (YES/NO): NO